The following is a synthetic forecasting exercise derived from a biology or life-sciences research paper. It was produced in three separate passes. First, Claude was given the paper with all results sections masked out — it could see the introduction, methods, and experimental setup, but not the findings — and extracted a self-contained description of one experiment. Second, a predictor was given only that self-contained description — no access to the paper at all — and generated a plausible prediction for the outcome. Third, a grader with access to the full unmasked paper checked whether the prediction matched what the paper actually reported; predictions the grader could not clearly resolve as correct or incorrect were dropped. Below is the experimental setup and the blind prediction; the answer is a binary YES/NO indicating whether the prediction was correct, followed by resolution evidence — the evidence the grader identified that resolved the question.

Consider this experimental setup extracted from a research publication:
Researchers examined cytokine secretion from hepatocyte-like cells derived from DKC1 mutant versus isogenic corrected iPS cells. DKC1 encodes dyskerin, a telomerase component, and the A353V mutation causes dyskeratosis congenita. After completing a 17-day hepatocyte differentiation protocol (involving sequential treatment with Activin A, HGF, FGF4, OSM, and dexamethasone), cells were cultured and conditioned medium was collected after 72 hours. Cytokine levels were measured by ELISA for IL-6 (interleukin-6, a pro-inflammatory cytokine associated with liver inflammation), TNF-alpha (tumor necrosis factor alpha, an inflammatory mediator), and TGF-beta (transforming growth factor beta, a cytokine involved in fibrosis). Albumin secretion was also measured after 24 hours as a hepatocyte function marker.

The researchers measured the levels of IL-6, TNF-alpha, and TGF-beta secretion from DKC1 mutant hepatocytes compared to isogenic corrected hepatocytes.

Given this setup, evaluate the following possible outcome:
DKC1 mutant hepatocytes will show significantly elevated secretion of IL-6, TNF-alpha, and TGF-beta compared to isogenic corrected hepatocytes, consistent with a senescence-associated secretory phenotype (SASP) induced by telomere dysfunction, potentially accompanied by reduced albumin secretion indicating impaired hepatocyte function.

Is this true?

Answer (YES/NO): NO